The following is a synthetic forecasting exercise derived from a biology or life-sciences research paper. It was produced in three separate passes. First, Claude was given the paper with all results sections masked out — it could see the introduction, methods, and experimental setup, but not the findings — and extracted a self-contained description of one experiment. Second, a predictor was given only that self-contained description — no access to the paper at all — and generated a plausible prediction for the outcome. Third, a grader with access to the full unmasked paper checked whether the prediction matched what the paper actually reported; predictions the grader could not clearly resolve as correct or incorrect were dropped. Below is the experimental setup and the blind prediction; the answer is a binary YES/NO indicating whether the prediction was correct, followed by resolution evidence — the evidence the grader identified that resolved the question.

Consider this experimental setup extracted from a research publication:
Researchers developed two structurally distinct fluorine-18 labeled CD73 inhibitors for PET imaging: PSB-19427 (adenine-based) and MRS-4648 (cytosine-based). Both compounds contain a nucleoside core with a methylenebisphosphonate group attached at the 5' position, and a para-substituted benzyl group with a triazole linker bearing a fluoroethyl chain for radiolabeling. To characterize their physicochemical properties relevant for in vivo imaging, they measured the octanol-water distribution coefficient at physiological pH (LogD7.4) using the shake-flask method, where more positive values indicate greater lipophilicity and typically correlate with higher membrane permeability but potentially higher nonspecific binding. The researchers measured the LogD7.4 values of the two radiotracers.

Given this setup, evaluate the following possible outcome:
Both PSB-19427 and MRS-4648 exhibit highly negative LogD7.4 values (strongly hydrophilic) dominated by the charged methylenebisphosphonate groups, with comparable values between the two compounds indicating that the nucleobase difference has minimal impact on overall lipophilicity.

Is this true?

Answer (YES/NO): NO